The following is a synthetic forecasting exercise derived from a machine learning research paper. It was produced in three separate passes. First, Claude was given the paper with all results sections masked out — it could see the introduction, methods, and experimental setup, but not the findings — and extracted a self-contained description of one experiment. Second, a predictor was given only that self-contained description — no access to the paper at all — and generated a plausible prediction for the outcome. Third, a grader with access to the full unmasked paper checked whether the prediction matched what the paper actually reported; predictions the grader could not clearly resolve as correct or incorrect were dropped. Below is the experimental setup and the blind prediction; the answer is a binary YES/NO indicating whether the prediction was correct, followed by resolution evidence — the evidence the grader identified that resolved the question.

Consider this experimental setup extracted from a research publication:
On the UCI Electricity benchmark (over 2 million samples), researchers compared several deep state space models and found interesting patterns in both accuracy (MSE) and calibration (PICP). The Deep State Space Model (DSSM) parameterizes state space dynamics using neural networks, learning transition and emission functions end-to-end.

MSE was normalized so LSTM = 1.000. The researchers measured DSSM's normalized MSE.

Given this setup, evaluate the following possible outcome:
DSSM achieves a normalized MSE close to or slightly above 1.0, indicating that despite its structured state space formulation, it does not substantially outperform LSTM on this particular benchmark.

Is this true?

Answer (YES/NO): YES